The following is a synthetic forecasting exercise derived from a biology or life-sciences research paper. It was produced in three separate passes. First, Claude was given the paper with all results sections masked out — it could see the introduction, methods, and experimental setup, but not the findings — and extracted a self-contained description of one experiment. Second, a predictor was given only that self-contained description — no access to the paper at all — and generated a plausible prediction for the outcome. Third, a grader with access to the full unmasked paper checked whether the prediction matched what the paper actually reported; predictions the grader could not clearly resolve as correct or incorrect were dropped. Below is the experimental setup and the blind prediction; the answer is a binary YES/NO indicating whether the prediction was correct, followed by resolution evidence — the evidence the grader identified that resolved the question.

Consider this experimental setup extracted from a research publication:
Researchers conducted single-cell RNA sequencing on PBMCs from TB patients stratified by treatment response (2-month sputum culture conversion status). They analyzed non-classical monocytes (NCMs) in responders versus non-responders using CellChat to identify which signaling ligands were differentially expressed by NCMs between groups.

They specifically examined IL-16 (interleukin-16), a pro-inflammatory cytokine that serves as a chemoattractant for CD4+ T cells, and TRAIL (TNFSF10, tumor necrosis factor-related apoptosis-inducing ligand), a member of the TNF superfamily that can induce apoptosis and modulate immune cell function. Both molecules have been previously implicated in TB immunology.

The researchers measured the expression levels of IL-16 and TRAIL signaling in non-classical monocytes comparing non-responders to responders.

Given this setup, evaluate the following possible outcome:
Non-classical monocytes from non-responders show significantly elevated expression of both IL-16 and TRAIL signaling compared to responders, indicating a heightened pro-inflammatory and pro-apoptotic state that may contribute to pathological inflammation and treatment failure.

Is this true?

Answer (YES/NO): YES